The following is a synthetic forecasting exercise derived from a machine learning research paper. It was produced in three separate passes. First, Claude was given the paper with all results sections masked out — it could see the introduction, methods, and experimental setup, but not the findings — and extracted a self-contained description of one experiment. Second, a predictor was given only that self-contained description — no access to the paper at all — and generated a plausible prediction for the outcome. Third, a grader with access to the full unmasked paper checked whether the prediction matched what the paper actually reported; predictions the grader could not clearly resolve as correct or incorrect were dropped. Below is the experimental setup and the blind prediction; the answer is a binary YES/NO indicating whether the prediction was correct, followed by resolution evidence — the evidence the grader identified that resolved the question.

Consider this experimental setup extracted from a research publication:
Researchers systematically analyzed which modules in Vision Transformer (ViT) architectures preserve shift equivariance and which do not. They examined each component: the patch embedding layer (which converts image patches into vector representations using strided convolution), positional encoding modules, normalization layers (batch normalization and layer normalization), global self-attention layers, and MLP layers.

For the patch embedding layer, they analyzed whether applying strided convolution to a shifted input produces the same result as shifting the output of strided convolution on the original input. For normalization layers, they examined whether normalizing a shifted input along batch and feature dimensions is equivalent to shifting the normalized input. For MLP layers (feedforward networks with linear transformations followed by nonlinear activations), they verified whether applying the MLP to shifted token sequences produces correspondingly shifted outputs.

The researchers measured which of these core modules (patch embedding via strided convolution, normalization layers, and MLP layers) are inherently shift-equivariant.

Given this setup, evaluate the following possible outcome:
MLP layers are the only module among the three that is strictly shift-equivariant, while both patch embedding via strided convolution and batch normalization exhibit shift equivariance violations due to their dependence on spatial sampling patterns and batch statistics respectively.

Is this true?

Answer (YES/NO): NO